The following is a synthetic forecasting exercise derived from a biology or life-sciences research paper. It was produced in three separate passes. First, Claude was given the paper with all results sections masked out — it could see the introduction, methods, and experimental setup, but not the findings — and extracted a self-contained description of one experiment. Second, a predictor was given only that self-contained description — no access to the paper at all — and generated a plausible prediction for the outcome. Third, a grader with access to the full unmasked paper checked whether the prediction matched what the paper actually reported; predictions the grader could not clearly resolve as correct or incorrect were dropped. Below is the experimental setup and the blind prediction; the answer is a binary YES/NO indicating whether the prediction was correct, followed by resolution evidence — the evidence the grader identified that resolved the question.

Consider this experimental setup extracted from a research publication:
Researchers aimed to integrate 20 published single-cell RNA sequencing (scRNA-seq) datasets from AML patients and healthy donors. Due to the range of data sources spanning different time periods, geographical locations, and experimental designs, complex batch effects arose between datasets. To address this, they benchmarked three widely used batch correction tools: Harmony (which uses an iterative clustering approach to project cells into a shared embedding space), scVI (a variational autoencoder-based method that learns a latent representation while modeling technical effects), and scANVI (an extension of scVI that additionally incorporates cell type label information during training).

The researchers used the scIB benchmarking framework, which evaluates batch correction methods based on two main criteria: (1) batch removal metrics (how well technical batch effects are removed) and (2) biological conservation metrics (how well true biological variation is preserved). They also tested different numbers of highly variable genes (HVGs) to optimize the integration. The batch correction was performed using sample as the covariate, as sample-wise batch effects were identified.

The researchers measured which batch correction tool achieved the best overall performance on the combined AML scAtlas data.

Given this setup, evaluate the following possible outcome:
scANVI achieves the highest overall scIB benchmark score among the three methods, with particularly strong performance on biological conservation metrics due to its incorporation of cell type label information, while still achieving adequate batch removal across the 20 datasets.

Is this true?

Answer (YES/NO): NO